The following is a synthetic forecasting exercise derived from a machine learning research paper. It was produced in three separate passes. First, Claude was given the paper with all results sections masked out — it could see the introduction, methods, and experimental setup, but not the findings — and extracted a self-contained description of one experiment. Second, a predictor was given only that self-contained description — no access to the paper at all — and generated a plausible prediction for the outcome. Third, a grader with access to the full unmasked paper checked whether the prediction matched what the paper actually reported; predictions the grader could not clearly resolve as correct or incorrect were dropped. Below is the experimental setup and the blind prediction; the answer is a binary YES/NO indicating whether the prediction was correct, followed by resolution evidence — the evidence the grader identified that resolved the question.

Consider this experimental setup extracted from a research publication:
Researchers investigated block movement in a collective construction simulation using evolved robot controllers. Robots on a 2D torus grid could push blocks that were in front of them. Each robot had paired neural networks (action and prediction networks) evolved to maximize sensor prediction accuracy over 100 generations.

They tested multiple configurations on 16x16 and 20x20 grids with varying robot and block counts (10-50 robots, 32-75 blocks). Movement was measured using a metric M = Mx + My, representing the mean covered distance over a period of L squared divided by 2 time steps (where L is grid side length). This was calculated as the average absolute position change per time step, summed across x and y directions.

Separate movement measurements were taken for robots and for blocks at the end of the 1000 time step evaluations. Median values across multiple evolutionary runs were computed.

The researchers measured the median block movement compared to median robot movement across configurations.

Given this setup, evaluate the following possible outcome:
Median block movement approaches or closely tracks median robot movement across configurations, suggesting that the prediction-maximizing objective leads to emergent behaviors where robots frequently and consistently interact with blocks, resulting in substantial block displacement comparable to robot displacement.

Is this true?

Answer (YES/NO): NO